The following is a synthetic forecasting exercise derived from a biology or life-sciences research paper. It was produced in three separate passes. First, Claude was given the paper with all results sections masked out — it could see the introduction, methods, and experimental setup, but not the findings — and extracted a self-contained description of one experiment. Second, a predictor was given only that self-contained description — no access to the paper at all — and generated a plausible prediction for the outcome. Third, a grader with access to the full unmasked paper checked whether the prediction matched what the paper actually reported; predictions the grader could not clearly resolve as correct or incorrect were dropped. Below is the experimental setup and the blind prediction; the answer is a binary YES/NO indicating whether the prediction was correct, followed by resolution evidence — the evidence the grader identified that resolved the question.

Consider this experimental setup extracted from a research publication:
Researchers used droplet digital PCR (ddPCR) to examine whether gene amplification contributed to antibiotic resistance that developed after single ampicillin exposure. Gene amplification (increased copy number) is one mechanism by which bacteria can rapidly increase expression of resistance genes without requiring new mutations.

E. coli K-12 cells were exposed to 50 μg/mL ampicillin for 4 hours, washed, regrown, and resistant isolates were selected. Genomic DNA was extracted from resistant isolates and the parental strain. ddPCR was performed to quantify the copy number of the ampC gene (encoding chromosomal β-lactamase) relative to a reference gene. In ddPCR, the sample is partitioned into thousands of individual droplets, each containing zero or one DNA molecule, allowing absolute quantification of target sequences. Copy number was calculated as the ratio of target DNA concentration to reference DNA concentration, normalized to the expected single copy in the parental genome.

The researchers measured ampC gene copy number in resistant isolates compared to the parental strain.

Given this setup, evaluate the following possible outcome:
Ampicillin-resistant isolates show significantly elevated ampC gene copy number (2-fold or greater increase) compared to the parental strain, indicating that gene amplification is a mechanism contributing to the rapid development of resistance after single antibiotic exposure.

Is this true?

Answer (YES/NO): NO